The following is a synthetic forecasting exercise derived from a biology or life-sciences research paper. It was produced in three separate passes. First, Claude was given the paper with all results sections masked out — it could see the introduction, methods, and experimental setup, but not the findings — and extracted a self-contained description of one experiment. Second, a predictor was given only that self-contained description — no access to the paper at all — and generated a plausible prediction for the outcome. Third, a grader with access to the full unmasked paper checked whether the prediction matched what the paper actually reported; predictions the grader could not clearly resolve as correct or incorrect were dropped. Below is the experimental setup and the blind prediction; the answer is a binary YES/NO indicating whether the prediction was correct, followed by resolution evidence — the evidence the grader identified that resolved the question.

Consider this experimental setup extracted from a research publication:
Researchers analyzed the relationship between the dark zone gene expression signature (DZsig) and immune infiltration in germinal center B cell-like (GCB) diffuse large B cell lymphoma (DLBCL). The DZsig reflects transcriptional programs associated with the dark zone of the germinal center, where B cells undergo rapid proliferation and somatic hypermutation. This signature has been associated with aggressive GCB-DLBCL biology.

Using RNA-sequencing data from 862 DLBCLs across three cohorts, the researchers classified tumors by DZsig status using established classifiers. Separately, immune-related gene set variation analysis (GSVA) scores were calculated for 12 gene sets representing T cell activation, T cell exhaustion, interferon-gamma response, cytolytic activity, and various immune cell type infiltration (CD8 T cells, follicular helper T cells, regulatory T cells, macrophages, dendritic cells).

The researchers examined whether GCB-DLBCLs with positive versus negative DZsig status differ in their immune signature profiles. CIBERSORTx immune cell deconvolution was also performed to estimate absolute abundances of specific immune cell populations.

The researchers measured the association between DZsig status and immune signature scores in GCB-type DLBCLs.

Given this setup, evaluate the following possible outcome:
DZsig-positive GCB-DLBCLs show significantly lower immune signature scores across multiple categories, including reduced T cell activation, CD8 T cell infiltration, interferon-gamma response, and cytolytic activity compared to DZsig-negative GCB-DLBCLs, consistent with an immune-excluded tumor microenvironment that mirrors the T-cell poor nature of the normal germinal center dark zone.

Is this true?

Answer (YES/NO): YES